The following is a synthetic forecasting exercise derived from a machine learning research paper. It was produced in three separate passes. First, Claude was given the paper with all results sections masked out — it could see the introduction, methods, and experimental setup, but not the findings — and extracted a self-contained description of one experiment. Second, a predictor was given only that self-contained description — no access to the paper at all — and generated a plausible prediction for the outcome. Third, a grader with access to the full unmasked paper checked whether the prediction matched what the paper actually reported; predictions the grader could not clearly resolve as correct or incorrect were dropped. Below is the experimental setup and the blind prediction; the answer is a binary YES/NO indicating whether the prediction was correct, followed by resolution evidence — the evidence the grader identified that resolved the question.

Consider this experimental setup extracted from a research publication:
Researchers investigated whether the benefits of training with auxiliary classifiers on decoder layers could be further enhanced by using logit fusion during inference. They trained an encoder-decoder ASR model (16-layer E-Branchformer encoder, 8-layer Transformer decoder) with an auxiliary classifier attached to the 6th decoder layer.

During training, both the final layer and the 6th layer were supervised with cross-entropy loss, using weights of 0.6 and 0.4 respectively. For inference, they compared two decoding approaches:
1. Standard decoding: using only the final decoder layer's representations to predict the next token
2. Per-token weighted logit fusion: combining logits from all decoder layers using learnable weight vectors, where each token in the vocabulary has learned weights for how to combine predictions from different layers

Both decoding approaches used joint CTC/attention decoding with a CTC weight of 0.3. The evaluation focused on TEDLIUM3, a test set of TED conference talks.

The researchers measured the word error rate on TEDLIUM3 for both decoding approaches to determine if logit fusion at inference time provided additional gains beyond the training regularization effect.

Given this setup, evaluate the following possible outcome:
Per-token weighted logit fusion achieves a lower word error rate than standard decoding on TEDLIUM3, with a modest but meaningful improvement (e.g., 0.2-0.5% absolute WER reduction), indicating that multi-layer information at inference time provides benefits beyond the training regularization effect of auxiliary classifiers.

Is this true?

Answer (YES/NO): YES